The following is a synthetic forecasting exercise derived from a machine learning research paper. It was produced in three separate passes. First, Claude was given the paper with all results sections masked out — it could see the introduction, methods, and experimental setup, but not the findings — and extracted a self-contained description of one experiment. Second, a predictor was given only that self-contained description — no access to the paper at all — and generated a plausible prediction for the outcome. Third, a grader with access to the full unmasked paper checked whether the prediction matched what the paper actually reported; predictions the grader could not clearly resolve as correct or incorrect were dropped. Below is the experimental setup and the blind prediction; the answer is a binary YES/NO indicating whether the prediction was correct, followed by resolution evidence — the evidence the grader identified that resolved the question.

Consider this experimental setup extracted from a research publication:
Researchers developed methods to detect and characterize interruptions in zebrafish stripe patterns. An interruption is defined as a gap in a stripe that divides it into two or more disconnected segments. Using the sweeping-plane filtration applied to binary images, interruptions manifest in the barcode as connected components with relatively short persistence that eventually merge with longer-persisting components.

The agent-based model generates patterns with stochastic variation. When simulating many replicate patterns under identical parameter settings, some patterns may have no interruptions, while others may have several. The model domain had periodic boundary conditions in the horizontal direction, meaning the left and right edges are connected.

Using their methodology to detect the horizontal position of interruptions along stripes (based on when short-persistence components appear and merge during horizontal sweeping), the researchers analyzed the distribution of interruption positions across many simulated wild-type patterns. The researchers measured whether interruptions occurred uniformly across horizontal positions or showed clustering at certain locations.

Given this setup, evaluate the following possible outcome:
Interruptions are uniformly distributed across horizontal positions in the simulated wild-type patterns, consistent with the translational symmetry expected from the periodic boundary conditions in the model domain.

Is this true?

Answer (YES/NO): YES